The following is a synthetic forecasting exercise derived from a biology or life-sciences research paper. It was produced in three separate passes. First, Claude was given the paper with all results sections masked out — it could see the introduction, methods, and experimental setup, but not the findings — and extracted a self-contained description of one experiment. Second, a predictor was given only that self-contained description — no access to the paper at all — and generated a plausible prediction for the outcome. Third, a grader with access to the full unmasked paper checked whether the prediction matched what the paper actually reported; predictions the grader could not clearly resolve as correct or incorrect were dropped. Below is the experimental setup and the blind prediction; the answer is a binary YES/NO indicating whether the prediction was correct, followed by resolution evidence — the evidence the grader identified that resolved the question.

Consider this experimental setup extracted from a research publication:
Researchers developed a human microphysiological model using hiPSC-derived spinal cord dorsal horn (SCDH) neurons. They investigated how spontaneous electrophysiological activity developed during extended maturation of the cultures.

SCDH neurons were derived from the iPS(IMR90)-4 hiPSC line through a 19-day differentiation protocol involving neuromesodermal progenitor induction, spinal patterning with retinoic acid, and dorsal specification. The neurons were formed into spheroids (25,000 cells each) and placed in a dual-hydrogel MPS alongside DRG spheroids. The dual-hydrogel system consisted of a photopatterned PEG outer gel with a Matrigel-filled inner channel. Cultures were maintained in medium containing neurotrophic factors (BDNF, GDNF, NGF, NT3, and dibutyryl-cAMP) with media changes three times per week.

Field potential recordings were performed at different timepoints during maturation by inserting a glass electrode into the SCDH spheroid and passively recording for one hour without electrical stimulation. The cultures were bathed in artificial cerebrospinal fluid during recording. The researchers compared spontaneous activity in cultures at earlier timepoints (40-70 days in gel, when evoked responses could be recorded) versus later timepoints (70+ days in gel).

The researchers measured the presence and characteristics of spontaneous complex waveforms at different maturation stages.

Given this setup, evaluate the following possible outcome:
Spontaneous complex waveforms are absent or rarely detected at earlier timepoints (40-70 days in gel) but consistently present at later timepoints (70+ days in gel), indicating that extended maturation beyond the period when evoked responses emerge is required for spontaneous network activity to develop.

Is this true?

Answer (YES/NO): YES